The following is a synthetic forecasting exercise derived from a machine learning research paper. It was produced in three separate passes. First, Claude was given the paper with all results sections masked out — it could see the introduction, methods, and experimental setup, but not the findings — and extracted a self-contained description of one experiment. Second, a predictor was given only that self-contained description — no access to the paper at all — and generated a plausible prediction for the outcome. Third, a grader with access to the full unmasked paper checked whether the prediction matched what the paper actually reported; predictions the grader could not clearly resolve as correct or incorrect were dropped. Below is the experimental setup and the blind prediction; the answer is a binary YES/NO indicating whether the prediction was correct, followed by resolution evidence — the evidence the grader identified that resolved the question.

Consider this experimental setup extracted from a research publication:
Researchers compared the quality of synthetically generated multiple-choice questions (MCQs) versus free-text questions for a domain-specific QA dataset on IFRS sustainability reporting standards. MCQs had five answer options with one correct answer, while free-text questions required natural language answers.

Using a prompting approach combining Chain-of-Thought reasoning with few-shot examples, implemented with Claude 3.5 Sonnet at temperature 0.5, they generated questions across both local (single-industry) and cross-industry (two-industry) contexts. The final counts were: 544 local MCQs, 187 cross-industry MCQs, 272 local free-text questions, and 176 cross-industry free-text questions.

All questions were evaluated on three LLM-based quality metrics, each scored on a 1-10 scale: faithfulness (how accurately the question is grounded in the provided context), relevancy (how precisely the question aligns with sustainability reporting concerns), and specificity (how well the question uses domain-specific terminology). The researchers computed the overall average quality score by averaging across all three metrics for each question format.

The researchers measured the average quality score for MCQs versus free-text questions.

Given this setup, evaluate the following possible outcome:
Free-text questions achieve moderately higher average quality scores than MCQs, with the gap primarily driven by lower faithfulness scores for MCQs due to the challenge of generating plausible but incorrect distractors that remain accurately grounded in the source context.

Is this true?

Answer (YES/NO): NO